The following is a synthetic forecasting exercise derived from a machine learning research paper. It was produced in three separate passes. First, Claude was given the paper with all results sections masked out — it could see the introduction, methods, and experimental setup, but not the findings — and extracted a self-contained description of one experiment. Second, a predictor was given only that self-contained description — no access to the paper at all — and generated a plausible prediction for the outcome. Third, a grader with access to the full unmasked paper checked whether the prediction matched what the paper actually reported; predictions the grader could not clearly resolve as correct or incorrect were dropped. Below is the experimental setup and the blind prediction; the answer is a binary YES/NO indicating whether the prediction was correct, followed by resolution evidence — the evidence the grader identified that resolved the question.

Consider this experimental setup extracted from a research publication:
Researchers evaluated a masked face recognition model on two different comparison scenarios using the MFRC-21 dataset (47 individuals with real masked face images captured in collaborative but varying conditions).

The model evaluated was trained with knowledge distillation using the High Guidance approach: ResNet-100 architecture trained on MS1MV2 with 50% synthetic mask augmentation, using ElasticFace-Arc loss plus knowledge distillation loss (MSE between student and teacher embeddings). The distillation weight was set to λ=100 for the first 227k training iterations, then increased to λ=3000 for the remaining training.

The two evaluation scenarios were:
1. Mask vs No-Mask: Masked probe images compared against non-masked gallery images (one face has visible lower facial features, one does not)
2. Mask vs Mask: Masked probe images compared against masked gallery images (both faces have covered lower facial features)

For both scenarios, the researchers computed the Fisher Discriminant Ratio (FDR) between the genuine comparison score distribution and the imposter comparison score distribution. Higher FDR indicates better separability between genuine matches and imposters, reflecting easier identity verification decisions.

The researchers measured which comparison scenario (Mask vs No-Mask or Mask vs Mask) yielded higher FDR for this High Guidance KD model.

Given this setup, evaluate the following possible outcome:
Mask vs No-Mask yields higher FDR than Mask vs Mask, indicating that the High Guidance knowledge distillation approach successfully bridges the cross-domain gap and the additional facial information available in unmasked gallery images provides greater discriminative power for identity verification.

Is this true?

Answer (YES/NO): NO